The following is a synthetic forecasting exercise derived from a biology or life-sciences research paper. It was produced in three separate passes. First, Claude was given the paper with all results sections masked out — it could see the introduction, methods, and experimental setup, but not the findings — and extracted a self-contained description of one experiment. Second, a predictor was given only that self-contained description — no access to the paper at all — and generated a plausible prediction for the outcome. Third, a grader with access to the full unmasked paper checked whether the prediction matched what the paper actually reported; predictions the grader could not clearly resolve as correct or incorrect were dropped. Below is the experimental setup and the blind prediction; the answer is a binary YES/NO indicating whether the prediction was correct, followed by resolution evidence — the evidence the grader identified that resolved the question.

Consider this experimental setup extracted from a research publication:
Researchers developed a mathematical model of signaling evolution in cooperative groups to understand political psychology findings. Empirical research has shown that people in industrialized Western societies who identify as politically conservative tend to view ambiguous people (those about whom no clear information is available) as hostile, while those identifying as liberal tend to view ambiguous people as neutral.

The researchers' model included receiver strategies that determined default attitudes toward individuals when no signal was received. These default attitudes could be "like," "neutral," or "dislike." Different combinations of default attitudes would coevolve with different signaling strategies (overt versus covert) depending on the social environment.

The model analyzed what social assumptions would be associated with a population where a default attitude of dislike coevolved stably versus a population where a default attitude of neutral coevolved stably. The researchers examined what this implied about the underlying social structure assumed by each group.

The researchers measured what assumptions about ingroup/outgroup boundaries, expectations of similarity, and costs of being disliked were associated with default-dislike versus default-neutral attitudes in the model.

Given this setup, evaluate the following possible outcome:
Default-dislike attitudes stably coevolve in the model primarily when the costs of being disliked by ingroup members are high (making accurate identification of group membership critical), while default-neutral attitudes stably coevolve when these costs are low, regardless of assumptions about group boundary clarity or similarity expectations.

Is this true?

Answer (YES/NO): NO